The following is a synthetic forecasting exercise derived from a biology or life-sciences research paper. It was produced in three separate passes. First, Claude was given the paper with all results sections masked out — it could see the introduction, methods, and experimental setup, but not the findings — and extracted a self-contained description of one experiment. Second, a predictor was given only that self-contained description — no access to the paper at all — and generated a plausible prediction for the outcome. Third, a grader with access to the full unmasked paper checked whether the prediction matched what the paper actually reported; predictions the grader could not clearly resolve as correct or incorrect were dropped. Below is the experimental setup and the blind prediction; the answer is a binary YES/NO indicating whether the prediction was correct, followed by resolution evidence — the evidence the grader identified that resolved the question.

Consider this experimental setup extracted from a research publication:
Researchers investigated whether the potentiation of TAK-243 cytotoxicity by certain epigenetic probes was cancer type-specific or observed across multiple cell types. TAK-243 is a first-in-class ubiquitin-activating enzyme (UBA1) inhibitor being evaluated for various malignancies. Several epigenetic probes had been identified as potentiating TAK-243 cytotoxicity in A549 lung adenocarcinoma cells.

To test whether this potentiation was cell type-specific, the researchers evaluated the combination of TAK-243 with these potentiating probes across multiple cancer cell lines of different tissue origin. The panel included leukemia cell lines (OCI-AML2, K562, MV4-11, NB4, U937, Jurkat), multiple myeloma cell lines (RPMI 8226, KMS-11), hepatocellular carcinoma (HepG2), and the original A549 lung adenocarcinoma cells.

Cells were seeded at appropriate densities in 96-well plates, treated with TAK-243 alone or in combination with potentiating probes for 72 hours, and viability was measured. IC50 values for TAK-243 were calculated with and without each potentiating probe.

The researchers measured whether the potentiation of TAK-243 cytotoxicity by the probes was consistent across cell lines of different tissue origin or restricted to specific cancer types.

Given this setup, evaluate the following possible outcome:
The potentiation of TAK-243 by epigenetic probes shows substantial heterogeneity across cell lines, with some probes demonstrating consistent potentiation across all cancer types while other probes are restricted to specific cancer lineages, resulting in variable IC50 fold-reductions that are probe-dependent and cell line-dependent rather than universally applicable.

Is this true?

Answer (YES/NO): NO